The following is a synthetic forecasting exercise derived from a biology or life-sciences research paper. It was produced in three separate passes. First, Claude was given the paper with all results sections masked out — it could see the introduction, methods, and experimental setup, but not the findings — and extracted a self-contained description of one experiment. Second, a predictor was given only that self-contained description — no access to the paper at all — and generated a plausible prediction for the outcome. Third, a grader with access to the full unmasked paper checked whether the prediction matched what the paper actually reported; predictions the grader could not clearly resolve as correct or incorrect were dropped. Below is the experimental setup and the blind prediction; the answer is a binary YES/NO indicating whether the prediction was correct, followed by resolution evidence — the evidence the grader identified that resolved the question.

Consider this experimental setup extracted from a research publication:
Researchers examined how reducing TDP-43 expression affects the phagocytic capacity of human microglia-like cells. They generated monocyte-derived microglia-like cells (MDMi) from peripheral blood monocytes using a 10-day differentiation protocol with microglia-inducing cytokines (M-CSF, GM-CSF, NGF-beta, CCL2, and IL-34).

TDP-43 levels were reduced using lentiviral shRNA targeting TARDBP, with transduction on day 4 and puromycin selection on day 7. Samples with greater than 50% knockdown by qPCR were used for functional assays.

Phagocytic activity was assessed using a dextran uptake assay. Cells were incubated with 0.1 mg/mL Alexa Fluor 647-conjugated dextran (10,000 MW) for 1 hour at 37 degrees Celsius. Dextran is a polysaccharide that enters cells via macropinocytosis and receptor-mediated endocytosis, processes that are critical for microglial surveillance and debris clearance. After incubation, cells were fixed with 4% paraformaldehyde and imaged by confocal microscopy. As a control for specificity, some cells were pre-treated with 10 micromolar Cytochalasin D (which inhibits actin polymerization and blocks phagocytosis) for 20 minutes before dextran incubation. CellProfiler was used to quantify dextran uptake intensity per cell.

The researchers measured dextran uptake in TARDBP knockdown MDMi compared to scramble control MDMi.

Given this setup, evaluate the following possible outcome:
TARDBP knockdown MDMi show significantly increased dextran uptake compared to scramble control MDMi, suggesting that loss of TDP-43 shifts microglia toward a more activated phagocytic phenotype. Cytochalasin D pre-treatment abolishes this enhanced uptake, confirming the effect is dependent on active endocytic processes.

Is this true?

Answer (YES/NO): YES